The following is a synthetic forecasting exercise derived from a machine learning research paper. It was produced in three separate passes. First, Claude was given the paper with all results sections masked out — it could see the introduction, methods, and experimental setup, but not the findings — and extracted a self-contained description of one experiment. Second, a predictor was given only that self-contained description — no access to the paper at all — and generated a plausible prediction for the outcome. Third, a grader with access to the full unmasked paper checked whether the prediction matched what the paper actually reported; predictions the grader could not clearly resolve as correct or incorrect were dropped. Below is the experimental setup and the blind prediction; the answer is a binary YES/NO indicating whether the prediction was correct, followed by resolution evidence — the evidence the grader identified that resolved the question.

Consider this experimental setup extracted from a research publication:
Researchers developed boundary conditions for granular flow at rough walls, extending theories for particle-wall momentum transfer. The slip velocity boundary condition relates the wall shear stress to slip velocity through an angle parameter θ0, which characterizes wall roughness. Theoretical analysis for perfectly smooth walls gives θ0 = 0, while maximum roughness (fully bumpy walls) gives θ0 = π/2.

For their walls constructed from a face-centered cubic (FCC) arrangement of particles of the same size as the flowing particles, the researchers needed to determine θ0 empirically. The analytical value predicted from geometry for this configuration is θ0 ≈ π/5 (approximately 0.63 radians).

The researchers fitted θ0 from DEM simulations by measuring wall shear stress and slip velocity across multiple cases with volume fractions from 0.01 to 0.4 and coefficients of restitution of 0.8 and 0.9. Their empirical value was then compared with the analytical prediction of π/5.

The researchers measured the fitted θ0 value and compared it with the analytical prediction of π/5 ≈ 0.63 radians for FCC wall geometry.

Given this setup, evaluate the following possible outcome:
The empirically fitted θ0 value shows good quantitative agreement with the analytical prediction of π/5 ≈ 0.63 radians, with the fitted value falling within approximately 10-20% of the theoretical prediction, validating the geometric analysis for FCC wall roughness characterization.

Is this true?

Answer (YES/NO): YES